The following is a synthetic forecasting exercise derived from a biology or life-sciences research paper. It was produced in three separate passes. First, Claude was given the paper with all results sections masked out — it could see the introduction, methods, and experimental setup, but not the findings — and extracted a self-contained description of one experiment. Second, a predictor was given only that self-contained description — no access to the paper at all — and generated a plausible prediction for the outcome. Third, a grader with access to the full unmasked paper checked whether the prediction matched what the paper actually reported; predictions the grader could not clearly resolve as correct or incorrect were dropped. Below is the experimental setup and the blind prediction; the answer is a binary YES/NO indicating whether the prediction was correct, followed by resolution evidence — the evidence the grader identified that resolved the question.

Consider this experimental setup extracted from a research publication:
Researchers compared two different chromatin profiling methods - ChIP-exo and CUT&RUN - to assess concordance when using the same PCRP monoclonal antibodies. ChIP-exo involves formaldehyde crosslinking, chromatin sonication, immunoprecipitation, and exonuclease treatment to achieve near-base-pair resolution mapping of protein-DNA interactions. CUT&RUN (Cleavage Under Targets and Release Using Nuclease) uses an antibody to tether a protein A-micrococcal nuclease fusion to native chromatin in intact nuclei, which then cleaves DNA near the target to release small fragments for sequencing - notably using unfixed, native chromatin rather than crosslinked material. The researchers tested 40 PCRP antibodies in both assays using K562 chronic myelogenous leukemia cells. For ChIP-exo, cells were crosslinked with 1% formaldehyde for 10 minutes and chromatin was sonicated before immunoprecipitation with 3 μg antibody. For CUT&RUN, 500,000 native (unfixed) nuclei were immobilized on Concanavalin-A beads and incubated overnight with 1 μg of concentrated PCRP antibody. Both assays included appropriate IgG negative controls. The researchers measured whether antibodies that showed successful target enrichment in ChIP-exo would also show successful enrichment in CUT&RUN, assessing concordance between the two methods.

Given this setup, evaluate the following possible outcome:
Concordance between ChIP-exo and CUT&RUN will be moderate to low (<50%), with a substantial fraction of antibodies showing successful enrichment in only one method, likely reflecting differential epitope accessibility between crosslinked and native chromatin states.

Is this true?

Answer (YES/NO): YES